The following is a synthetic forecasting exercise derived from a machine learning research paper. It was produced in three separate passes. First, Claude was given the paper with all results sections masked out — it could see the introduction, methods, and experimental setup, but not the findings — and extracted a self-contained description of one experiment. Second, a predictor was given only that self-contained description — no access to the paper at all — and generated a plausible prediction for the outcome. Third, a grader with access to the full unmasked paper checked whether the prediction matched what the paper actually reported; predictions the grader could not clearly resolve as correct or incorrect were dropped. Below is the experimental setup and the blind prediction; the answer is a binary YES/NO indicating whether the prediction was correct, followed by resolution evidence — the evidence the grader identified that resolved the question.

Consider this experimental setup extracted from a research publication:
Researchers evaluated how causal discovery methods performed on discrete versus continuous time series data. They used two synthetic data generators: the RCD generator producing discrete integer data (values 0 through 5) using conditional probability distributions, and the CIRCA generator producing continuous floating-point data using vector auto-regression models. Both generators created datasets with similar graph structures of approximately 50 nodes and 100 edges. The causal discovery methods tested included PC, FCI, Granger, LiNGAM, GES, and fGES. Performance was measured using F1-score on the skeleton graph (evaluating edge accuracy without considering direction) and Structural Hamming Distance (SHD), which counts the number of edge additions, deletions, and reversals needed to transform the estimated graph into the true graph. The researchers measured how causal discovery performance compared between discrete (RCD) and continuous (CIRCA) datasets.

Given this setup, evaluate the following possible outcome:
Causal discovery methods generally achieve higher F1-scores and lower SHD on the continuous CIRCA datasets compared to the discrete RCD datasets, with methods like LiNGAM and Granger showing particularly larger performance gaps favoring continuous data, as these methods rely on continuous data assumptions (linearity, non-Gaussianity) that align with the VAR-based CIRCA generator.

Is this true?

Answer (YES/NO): NO